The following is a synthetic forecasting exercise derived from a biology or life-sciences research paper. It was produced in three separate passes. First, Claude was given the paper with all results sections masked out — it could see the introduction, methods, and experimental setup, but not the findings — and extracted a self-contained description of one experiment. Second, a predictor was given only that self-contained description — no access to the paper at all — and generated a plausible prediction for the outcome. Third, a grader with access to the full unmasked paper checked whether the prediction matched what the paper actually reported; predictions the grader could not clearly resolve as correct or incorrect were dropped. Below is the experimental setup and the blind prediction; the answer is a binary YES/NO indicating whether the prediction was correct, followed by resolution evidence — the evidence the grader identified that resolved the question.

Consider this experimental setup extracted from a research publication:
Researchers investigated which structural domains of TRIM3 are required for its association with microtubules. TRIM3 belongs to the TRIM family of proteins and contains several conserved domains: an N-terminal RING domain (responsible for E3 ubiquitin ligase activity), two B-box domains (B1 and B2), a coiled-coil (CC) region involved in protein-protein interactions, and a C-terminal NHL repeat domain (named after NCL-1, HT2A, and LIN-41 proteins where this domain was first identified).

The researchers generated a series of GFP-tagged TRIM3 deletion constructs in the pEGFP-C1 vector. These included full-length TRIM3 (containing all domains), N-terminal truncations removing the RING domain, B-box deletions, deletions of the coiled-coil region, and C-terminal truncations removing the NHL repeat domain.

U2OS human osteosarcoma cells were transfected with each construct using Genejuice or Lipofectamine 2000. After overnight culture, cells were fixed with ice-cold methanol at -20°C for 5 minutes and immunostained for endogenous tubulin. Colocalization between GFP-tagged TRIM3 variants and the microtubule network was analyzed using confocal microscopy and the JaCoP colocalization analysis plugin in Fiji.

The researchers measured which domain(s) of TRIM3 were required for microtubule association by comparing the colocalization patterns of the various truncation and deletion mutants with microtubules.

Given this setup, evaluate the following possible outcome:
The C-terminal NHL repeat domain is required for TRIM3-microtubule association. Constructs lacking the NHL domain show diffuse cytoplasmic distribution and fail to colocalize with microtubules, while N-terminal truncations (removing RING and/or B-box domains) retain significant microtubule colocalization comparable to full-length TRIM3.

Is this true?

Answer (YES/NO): YES